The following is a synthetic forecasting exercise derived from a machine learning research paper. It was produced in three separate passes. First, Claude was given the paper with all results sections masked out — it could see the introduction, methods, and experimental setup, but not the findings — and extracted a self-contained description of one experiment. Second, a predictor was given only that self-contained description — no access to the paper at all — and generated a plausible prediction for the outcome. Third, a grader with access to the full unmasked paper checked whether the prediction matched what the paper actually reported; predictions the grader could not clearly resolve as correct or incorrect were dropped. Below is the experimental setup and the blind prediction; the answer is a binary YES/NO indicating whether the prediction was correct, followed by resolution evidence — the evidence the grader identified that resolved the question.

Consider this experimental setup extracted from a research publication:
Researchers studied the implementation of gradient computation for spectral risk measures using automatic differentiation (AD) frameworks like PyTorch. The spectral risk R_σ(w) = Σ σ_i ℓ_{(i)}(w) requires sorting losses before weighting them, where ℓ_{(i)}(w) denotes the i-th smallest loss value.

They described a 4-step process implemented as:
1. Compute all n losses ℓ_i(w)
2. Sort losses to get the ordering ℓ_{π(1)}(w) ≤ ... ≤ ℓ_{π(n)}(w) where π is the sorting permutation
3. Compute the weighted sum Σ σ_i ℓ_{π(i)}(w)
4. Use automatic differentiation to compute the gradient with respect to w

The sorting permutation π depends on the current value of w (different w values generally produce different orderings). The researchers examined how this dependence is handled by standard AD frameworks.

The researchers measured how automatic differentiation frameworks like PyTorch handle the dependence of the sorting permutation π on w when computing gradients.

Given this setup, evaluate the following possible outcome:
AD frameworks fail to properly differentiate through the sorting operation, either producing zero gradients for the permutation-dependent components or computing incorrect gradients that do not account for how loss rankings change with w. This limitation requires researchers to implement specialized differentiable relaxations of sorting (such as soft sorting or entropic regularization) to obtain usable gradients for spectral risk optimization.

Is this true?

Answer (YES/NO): NO